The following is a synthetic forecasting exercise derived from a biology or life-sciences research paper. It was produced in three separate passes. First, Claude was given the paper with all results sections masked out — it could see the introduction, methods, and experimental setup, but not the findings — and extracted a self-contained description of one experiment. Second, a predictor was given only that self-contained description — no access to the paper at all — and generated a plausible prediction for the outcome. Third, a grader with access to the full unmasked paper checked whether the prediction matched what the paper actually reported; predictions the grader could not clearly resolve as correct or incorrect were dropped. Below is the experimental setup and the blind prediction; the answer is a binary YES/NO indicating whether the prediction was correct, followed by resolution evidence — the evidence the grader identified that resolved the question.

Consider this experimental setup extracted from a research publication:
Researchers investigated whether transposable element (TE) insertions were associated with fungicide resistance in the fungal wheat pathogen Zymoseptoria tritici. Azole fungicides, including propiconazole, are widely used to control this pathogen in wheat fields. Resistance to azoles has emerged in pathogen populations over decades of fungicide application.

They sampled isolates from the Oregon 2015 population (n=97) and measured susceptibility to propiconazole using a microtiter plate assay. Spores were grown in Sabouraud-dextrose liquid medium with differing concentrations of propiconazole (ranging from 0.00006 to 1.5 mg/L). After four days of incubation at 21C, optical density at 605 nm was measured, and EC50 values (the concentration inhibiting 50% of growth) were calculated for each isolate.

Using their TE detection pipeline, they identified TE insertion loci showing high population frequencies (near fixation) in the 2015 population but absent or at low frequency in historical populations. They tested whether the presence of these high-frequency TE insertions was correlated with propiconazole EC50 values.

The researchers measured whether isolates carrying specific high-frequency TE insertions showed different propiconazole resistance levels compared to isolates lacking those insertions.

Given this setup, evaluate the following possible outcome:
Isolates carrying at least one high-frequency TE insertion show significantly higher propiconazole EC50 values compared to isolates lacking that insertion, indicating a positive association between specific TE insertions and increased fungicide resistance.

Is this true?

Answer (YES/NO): YES